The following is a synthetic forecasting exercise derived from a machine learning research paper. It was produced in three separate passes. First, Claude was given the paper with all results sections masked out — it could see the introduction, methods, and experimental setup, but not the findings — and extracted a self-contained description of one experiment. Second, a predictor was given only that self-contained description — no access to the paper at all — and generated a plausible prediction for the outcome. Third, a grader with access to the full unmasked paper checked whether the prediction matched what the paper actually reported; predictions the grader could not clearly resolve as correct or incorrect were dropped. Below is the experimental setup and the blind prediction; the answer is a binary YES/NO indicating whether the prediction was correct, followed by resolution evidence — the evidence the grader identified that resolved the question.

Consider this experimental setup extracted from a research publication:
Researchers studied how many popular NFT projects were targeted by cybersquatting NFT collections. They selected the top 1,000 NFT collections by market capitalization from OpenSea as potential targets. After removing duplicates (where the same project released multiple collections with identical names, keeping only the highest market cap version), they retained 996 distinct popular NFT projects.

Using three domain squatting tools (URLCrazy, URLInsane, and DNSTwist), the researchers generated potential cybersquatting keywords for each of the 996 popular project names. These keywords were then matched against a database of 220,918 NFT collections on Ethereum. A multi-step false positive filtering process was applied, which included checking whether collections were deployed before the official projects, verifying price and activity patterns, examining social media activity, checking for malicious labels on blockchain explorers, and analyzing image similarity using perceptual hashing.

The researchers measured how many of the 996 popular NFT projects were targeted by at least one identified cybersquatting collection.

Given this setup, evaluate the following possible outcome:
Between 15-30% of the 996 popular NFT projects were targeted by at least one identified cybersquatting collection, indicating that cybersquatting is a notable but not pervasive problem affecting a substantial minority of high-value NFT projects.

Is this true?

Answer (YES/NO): NO